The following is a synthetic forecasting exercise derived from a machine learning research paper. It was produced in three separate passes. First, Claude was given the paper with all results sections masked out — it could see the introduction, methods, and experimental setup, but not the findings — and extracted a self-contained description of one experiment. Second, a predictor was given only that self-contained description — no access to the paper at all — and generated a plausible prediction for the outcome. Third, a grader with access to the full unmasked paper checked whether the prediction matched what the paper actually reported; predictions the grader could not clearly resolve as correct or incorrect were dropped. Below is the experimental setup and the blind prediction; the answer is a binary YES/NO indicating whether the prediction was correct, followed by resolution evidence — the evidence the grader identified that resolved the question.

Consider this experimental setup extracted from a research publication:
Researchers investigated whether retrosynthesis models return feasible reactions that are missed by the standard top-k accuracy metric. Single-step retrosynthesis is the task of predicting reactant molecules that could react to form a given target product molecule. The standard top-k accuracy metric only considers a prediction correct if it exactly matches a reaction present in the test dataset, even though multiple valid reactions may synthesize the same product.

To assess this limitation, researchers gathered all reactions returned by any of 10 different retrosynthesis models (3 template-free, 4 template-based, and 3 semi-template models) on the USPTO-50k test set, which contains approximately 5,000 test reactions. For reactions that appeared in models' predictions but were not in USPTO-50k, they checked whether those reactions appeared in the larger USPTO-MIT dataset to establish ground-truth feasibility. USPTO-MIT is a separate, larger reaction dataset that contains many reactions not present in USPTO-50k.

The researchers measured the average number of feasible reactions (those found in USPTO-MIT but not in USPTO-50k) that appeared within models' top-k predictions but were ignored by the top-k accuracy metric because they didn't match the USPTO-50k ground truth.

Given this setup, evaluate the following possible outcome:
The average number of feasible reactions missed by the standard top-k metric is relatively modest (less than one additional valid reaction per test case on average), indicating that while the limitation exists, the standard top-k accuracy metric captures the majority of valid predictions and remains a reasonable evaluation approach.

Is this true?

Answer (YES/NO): NO